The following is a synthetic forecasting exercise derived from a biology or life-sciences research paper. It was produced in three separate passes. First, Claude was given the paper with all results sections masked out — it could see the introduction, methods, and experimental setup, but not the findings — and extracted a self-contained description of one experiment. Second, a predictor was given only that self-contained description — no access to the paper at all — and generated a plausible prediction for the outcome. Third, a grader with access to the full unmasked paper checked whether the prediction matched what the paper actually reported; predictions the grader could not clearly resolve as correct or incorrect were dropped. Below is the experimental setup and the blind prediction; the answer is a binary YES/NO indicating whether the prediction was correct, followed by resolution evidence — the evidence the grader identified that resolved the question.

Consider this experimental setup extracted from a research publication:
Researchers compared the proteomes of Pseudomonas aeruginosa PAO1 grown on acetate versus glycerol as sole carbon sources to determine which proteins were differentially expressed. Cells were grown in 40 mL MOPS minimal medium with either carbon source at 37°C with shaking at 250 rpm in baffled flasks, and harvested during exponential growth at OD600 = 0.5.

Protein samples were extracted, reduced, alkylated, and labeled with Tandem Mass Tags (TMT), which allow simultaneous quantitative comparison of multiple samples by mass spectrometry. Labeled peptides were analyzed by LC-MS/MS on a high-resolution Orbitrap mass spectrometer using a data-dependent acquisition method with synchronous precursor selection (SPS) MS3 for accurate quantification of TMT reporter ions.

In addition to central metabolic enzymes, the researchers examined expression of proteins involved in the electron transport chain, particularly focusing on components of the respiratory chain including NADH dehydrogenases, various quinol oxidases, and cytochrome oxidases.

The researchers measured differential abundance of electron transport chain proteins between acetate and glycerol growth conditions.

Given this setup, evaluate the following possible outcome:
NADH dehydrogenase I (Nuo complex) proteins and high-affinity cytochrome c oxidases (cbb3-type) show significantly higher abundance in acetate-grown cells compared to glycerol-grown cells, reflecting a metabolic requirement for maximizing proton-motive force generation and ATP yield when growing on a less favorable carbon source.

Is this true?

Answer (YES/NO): YES